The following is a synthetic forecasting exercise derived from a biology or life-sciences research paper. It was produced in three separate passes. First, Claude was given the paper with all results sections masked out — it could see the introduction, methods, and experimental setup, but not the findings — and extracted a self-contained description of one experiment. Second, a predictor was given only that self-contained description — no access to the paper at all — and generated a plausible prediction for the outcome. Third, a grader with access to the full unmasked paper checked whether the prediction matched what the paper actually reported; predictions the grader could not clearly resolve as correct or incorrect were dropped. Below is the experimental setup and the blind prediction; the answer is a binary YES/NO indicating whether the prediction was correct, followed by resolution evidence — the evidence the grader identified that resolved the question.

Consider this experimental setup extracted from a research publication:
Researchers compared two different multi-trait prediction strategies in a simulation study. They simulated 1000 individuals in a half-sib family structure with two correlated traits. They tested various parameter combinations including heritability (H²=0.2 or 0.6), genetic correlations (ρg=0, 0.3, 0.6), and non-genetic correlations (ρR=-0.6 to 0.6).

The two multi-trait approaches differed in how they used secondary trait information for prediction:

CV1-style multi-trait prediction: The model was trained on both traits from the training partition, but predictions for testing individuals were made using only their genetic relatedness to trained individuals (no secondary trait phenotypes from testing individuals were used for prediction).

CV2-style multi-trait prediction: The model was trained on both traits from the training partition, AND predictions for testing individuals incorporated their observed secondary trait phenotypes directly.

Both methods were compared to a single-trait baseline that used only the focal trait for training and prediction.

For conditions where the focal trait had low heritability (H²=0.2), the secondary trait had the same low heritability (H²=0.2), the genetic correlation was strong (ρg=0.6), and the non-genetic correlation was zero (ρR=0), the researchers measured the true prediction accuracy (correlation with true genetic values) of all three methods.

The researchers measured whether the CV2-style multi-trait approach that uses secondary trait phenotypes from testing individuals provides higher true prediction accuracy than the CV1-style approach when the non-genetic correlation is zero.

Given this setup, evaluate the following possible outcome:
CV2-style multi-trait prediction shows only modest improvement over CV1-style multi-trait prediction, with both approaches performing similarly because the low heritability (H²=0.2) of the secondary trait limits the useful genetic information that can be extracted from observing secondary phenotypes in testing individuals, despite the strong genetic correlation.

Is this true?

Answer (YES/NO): NO